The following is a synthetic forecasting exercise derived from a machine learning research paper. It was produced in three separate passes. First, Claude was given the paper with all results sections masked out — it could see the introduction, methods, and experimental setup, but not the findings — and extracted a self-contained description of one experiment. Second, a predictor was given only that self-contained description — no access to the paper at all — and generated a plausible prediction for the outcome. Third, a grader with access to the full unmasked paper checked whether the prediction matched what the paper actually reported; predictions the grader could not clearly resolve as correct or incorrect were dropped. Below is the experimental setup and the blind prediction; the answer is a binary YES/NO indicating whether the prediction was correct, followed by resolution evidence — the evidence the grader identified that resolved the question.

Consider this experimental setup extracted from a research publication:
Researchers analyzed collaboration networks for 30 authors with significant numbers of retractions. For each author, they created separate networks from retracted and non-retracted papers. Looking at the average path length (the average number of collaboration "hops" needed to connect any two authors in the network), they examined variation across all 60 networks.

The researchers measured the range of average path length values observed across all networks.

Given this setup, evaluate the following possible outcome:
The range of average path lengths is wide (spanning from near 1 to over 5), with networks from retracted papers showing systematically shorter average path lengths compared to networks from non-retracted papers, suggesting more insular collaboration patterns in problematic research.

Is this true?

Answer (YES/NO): NO